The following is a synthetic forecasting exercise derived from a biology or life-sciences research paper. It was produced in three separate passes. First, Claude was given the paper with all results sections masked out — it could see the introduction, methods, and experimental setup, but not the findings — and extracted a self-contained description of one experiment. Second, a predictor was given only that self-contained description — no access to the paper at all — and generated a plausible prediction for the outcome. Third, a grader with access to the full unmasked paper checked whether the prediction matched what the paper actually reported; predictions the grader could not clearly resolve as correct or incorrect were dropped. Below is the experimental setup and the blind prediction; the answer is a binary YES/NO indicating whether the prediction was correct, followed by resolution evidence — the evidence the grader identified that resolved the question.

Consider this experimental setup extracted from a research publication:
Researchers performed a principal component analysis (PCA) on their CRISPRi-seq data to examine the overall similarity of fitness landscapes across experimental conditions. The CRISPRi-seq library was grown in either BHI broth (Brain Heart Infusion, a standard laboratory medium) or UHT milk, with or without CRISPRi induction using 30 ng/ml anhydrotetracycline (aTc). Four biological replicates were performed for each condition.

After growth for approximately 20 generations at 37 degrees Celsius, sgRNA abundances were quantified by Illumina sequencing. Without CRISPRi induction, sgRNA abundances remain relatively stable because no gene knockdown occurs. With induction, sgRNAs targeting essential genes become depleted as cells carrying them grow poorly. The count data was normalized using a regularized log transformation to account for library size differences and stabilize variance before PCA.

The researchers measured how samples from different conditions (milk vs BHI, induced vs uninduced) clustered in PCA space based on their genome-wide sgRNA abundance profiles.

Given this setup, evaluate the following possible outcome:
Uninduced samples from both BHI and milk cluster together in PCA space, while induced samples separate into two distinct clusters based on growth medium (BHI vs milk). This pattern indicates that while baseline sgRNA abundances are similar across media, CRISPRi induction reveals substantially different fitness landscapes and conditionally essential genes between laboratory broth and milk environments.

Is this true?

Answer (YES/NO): YES